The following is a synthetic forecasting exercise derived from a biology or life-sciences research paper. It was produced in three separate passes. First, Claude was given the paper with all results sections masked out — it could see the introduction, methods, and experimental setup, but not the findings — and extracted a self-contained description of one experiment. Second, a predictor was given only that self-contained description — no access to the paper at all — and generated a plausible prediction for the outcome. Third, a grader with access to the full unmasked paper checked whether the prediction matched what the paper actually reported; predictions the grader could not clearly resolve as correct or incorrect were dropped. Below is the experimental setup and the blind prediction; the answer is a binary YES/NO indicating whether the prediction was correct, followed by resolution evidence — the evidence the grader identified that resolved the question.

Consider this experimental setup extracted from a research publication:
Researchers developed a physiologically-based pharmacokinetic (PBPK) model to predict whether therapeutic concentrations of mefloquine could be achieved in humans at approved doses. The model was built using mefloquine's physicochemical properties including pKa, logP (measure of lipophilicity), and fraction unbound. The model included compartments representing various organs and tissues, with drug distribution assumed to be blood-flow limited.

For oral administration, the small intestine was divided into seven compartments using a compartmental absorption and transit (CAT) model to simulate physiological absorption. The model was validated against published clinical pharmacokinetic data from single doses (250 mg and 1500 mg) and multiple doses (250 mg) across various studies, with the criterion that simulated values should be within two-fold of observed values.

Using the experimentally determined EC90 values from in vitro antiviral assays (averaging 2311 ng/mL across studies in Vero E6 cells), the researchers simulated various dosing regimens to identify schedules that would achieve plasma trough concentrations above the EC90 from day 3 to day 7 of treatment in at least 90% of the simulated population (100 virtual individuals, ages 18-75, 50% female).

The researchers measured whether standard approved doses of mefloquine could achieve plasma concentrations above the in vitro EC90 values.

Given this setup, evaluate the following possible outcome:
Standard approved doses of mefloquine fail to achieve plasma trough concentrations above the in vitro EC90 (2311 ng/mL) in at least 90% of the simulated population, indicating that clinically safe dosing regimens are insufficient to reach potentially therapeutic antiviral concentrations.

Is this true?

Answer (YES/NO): YES